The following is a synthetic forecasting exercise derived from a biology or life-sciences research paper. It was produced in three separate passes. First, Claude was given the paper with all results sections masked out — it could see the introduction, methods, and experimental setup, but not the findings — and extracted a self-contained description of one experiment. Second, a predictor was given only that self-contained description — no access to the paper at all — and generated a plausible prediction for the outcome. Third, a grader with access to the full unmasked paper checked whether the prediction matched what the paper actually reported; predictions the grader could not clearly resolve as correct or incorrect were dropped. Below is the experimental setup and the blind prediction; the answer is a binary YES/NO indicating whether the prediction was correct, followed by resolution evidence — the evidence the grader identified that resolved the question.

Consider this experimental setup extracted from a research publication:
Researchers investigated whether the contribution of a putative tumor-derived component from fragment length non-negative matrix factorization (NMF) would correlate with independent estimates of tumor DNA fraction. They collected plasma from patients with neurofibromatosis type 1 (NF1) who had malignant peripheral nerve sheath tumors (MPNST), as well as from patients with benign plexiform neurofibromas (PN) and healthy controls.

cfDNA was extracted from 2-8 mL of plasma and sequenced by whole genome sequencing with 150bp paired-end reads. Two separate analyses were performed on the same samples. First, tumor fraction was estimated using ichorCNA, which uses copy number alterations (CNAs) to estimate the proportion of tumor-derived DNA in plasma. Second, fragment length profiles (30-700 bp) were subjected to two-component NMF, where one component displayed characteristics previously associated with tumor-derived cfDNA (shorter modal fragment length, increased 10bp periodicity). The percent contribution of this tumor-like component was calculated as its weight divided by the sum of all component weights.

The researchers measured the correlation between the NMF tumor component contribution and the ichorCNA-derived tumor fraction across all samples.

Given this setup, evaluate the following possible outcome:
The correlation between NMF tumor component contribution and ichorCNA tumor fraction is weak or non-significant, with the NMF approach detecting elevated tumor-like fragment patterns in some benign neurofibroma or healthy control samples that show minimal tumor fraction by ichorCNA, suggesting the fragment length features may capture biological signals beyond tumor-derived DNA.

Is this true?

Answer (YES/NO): NO